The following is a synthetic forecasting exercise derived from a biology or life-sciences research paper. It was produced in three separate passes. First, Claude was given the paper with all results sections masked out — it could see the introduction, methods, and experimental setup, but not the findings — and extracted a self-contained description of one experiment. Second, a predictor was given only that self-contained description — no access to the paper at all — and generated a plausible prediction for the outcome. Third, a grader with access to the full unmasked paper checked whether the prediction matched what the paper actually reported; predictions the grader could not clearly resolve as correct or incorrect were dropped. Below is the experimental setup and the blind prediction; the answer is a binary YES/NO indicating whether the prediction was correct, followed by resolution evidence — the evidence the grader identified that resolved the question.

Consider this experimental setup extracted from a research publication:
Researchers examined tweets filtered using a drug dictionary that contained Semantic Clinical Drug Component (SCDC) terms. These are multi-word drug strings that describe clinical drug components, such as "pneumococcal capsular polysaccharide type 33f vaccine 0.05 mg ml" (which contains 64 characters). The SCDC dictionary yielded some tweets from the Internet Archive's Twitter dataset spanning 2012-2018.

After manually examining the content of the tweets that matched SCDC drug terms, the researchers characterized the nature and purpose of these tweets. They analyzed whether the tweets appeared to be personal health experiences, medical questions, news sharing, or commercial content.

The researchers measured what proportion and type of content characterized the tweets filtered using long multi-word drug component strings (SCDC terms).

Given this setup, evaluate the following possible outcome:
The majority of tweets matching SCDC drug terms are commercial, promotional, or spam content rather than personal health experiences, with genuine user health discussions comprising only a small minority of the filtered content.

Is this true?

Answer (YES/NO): YES